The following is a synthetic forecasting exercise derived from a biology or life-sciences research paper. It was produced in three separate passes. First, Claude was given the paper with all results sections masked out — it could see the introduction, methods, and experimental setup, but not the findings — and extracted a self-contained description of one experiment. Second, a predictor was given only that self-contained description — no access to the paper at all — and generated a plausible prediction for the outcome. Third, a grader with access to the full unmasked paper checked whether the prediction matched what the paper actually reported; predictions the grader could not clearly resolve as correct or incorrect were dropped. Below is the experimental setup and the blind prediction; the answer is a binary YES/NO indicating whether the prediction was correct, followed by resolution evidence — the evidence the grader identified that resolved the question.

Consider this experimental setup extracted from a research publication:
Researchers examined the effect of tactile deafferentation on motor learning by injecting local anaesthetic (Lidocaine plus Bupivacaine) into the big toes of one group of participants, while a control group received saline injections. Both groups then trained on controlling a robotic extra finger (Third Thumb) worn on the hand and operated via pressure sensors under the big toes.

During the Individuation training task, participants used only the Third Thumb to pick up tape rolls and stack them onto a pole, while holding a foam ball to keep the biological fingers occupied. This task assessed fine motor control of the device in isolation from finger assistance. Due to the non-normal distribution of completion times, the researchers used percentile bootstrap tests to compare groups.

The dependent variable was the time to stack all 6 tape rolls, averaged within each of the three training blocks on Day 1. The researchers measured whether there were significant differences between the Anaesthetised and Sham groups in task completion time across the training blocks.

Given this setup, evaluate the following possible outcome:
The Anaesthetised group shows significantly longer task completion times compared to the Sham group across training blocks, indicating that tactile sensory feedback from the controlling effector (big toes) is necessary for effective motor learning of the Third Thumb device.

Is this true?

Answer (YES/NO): NO